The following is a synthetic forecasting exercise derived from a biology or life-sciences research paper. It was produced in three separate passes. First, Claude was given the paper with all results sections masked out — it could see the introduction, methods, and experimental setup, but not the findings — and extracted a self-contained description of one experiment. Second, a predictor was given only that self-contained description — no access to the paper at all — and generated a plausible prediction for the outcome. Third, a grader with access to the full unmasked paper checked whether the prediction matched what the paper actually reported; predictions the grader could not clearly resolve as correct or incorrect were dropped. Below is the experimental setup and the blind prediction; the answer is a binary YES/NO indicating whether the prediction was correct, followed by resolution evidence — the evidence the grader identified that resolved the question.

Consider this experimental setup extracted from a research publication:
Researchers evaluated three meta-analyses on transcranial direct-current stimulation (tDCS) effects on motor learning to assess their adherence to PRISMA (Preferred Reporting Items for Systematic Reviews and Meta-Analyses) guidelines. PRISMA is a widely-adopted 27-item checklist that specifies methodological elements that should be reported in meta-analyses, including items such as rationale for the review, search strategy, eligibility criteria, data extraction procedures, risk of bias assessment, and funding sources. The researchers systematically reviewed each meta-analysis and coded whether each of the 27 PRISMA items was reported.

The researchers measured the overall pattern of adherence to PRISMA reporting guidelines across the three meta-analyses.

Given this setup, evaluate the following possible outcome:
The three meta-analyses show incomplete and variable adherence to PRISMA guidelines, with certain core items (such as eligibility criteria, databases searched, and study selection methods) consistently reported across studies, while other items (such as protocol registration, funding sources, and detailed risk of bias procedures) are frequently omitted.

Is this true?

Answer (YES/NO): NO